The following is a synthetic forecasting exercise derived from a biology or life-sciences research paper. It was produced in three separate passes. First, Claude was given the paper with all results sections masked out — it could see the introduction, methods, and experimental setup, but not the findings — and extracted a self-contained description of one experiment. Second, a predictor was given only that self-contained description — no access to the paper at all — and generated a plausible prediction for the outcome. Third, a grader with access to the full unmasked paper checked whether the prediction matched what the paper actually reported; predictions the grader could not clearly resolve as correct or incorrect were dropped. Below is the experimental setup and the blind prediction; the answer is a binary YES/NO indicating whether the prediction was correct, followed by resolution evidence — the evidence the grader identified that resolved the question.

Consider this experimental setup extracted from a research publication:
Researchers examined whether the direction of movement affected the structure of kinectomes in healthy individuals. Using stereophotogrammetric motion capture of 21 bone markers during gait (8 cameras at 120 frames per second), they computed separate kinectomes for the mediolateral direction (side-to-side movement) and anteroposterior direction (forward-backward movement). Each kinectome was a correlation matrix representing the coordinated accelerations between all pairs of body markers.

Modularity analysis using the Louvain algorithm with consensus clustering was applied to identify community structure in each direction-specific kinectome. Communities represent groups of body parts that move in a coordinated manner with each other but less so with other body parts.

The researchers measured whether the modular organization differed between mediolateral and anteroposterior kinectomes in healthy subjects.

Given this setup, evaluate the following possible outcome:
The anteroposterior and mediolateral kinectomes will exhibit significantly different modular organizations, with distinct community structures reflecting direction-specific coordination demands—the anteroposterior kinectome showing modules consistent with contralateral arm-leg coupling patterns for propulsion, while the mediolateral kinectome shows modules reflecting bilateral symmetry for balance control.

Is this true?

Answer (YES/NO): YES